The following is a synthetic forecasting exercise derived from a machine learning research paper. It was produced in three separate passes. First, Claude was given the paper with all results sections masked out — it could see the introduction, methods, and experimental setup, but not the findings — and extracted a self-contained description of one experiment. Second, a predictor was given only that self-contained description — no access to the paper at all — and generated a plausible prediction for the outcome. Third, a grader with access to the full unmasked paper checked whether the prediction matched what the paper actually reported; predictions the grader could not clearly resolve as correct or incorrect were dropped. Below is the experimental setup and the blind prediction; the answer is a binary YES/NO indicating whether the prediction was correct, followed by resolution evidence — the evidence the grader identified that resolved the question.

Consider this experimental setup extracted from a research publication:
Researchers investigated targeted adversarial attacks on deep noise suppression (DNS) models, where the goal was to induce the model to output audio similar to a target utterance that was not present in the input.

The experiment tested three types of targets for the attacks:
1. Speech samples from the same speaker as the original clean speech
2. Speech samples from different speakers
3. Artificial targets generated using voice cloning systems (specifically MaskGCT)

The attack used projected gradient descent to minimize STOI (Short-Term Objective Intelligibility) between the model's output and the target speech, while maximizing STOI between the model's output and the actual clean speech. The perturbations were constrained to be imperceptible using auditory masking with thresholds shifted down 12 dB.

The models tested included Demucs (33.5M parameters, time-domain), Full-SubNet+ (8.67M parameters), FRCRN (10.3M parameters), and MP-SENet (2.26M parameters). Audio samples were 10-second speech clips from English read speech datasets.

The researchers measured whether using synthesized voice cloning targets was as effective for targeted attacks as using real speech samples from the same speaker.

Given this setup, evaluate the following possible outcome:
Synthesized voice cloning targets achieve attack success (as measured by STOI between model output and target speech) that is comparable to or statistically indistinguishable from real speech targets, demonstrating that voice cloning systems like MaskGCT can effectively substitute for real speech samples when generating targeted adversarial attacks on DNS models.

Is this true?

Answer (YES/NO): NO